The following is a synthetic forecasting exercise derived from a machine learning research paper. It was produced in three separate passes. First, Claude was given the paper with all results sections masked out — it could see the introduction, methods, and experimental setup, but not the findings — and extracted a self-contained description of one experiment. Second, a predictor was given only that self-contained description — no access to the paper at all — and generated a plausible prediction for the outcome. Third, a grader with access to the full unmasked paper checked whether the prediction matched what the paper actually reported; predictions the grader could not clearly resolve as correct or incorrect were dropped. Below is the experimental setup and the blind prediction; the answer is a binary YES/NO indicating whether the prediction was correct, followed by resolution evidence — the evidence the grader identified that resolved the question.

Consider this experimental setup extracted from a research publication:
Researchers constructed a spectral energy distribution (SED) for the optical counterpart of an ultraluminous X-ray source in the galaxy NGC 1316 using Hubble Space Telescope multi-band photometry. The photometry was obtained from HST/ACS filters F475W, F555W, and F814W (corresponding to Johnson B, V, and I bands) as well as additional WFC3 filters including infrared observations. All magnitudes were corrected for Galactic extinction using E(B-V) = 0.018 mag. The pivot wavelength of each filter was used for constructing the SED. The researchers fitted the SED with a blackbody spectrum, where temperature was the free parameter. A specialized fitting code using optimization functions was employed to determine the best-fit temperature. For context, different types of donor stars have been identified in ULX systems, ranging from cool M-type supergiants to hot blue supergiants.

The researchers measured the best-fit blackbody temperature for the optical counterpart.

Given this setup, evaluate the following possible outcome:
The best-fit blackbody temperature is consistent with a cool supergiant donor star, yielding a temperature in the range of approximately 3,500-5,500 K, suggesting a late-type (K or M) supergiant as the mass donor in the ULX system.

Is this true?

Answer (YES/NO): NO